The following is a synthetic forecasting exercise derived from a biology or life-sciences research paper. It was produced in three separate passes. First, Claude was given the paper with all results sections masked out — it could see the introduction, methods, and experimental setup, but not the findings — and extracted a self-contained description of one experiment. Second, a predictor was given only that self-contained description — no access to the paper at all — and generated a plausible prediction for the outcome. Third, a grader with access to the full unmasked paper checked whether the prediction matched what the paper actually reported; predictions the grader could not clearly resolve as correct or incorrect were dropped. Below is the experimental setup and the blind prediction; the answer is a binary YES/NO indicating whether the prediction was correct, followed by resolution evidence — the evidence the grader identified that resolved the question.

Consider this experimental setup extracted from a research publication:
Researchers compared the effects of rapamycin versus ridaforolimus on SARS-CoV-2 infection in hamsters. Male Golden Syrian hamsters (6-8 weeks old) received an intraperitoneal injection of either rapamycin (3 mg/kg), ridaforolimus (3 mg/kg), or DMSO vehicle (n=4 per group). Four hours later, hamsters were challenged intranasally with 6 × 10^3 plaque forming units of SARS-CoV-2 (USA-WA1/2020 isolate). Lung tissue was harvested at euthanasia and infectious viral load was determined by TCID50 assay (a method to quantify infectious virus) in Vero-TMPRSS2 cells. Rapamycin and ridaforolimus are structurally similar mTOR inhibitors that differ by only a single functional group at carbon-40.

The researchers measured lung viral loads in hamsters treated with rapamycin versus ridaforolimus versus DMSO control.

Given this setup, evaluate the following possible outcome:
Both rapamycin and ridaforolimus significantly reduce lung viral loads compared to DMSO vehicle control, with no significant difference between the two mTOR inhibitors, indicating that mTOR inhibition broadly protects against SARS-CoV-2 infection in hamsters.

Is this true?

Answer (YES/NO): NO